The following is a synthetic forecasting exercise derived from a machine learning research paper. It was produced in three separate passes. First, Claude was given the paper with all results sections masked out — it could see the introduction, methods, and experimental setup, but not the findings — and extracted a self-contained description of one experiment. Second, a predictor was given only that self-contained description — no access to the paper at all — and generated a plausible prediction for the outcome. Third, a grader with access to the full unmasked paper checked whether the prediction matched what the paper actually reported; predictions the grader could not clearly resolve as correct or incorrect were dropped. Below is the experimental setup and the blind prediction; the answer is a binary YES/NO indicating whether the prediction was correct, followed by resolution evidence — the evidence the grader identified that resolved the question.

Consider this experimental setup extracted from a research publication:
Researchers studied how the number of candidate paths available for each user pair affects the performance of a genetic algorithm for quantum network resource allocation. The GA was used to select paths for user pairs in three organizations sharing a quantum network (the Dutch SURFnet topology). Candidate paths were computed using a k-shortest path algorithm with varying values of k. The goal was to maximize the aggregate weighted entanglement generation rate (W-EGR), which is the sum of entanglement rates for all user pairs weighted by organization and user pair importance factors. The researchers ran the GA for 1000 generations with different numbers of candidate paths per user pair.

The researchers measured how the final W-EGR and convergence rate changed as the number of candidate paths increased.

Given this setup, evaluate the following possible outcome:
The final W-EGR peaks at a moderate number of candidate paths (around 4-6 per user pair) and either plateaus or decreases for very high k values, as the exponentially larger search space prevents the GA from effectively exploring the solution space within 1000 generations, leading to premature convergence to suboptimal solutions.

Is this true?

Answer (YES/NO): NO